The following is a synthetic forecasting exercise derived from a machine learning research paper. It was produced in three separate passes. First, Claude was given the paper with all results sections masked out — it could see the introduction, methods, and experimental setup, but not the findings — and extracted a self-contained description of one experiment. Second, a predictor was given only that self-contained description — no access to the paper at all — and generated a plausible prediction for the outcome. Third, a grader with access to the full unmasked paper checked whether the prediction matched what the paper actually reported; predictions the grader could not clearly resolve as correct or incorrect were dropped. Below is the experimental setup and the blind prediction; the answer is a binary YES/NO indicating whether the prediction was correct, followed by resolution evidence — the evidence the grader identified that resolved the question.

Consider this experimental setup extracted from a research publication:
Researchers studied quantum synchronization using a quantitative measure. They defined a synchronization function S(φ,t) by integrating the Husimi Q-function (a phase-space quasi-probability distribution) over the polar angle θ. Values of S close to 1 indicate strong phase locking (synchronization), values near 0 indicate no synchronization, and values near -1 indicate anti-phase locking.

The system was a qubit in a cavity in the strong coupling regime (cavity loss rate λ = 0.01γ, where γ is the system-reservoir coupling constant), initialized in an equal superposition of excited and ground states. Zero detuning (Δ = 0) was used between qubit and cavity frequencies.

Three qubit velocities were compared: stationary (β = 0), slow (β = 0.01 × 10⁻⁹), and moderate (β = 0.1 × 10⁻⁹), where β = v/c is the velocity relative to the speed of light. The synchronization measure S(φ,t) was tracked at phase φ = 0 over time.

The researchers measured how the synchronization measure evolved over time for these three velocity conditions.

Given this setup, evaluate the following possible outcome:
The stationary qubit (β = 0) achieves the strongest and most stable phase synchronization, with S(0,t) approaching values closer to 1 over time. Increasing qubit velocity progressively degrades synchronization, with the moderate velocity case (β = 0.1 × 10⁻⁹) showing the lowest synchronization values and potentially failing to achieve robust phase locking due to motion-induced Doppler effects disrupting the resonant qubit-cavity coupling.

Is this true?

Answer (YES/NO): NO